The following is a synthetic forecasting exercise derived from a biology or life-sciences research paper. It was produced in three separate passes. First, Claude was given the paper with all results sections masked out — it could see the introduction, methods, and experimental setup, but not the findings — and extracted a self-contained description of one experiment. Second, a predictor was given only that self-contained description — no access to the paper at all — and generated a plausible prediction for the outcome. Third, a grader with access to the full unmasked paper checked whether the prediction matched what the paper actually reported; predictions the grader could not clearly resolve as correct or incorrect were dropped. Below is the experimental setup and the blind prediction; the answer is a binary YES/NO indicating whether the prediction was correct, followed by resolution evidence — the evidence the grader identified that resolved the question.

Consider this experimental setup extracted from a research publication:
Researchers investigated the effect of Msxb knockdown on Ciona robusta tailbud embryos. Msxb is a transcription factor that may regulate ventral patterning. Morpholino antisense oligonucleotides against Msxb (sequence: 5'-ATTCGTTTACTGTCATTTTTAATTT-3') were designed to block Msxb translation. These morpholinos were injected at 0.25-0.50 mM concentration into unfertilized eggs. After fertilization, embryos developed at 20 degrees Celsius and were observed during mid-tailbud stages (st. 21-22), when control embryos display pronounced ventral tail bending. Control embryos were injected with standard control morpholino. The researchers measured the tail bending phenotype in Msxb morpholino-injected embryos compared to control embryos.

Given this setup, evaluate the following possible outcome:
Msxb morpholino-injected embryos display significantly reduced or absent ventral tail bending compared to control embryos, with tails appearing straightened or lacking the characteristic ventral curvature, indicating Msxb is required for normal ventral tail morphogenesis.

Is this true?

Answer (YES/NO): NO